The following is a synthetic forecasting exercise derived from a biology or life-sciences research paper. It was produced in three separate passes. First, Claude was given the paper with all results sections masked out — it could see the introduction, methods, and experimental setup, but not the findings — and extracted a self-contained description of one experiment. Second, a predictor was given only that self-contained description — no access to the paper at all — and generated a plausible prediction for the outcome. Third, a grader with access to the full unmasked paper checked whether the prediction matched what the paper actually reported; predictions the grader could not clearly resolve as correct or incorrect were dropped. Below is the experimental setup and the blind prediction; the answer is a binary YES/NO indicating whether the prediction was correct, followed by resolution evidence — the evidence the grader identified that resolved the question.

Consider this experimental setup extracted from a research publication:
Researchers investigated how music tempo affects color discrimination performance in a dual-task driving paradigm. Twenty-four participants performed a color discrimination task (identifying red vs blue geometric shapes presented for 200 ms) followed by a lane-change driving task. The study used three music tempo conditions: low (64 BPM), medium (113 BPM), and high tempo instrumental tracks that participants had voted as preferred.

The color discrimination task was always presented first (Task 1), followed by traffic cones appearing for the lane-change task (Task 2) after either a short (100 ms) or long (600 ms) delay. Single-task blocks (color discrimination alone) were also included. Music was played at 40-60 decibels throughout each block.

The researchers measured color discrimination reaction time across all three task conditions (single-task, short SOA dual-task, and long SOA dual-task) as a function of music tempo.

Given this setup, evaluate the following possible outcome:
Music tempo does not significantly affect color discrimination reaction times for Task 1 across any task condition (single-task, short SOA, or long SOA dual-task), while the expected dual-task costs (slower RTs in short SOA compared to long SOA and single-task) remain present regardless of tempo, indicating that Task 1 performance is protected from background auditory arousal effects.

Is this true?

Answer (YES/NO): NO